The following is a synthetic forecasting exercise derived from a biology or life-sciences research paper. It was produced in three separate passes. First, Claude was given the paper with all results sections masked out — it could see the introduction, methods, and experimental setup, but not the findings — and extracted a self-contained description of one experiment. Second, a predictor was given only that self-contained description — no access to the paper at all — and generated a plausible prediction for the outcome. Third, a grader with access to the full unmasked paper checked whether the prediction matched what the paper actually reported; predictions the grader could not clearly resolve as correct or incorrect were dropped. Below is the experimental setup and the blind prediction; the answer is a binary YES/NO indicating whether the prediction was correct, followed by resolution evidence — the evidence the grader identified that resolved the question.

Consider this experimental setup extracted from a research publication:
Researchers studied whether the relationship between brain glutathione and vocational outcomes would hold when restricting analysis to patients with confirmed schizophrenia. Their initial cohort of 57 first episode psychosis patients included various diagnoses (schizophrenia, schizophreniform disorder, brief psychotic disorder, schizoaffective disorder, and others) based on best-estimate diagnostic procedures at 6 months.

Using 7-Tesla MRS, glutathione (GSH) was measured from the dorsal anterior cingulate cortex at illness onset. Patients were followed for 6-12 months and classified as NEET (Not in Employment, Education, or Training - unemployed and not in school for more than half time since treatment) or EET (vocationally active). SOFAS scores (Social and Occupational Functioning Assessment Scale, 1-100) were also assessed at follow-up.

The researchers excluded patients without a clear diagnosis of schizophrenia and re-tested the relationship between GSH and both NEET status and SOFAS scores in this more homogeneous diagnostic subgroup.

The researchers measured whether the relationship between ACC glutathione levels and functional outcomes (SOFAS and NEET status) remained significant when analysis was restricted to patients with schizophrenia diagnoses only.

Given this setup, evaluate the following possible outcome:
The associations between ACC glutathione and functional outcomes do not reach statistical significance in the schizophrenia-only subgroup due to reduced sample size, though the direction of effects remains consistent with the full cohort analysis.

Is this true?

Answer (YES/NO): NO